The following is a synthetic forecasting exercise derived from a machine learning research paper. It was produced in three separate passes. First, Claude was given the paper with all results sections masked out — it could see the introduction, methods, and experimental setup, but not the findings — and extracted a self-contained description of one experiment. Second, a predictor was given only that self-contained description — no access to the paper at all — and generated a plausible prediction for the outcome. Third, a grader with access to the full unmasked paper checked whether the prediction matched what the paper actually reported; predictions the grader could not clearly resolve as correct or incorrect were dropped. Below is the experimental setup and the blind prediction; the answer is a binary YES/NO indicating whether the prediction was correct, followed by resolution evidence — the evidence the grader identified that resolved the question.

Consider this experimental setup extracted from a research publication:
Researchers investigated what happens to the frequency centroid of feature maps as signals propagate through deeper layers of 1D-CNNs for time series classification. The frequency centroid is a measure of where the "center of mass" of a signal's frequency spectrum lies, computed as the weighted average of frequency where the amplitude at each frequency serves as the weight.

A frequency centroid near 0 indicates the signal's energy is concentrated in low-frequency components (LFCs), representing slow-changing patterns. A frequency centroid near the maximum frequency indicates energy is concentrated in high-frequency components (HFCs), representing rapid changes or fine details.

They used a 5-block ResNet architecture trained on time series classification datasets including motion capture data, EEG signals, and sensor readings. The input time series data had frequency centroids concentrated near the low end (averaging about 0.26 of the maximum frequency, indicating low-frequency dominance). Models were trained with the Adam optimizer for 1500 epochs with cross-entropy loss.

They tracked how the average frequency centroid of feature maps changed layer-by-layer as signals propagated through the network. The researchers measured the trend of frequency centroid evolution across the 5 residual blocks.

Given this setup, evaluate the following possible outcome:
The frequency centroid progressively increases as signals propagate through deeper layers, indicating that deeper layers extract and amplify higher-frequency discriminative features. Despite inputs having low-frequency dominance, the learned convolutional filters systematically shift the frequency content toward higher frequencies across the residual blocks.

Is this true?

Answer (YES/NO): YES